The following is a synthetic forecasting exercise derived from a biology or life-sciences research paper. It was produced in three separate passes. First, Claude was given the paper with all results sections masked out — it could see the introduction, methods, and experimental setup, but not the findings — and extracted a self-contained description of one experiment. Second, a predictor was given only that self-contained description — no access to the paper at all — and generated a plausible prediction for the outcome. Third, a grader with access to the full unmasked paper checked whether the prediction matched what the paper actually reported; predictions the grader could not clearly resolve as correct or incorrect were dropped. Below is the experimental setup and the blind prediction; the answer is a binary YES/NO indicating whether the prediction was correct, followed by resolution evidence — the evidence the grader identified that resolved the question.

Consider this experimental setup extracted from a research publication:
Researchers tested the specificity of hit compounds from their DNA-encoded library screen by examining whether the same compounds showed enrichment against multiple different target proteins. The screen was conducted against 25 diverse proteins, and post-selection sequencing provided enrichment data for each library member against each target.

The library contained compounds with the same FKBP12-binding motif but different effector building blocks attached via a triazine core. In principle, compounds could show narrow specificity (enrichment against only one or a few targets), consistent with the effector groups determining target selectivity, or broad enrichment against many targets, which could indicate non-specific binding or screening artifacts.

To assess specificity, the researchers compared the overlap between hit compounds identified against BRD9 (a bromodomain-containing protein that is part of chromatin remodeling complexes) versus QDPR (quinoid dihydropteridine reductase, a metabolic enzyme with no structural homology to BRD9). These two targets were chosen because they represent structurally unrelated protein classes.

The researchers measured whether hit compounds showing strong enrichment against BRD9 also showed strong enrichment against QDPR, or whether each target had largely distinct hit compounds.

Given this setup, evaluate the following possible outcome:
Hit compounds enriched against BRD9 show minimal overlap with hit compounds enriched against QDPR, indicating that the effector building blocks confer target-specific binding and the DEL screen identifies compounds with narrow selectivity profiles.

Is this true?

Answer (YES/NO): YES